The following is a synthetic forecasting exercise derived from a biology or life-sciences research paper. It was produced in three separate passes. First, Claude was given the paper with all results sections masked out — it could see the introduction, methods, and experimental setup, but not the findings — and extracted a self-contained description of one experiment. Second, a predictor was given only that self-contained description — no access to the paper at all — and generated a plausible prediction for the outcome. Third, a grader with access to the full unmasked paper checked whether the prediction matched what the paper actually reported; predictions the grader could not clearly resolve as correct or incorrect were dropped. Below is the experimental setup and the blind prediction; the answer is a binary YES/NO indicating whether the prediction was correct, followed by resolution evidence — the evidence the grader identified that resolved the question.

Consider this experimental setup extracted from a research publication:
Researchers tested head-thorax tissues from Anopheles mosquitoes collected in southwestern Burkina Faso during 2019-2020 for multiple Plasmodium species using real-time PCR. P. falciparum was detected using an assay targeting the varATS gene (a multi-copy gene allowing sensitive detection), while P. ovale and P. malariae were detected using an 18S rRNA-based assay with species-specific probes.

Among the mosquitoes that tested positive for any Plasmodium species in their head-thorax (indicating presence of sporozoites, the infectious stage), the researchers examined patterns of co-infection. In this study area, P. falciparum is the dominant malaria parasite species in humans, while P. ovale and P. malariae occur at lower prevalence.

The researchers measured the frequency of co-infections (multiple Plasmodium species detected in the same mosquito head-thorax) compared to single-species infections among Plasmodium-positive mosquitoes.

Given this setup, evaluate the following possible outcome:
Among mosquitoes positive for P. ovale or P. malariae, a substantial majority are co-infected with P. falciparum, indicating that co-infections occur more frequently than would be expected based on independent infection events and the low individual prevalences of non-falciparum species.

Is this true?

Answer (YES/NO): NO